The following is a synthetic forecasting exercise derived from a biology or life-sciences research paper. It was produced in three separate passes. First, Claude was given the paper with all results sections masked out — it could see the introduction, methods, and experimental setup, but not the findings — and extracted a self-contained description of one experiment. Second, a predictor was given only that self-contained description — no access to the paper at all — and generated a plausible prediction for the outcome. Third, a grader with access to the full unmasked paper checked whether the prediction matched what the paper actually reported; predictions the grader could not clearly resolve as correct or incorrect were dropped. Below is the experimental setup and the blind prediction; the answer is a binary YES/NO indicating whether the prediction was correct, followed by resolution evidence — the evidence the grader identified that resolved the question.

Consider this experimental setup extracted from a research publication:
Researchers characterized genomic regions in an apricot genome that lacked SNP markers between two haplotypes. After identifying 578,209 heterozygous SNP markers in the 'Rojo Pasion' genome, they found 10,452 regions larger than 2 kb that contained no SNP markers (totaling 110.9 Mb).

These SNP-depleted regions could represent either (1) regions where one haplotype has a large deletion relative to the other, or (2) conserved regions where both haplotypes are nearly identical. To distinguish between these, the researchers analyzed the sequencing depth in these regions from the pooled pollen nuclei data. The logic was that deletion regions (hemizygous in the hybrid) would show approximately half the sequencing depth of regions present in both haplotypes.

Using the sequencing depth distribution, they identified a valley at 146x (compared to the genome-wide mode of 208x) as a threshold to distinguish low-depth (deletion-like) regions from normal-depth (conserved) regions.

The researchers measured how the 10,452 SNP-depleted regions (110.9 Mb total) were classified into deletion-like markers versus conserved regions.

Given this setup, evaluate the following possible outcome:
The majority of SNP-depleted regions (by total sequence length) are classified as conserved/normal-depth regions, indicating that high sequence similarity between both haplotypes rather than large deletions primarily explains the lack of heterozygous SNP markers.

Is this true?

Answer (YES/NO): YES